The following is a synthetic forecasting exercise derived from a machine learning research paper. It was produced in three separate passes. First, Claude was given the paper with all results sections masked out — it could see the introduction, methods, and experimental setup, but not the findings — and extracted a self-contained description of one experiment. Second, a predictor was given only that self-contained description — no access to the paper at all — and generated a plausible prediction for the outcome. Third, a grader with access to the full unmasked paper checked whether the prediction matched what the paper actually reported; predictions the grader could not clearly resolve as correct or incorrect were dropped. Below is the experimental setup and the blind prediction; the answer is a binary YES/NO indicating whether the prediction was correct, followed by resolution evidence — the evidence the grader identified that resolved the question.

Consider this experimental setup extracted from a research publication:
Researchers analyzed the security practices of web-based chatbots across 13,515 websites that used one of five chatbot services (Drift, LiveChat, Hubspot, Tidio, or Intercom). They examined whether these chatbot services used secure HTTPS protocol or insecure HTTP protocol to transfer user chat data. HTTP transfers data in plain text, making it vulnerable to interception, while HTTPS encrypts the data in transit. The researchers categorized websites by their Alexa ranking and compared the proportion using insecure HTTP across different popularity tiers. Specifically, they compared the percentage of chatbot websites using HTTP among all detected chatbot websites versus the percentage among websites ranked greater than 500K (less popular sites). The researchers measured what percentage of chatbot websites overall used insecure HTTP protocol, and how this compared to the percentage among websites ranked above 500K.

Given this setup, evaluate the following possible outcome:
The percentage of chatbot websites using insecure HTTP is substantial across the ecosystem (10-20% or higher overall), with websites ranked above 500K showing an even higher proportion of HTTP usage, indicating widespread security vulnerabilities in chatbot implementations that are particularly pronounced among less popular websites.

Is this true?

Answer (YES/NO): NO